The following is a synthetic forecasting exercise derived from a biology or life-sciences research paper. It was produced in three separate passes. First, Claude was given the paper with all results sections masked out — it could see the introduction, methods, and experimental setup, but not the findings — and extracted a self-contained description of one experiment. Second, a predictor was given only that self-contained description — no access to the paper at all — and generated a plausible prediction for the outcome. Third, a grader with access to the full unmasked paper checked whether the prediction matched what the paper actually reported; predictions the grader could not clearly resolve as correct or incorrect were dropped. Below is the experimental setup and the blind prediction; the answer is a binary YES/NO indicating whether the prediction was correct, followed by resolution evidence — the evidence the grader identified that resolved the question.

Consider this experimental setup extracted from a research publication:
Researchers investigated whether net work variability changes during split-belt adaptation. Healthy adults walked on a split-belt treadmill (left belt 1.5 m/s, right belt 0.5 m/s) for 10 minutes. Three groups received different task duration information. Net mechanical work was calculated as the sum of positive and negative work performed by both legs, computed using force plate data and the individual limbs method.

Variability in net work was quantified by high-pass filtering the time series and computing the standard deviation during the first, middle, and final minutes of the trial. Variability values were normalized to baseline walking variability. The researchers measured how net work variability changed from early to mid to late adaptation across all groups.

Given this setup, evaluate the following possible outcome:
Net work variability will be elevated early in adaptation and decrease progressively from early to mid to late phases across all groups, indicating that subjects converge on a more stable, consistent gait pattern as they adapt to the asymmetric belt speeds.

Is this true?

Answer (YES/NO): YES